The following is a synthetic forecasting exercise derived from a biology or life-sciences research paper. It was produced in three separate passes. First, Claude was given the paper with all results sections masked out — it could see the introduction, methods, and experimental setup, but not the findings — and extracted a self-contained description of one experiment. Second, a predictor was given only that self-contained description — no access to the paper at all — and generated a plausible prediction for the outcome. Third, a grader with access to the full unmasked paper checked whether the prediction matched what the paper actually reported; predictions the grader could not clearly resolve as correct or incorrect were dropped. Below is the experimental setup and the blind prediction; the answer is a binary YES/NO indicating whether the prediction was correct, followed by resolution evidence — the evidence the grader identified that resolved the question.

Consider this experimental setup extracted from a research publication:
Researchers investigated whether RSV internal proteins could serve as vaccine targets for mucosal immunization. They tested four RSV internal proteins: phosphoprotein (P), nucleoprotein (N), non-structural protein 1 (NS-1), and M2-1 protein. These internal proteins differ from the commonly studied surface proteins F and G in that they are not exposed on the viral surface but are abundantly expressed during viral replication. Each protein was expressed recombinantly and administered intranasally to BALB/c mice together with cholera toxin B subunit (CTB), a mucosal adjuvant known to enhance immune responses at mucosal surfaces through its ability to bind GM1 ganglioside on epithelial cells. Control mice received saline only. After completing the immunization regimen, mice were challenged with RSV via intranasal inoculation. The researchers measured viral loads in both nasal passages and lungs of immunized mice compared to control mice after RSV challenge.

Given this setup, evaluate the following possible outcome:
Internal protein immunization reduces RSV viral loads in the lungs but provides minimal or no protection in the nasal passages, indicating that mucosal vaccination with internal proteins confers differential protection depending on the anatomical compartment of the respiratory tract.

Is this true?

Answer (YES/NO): NO